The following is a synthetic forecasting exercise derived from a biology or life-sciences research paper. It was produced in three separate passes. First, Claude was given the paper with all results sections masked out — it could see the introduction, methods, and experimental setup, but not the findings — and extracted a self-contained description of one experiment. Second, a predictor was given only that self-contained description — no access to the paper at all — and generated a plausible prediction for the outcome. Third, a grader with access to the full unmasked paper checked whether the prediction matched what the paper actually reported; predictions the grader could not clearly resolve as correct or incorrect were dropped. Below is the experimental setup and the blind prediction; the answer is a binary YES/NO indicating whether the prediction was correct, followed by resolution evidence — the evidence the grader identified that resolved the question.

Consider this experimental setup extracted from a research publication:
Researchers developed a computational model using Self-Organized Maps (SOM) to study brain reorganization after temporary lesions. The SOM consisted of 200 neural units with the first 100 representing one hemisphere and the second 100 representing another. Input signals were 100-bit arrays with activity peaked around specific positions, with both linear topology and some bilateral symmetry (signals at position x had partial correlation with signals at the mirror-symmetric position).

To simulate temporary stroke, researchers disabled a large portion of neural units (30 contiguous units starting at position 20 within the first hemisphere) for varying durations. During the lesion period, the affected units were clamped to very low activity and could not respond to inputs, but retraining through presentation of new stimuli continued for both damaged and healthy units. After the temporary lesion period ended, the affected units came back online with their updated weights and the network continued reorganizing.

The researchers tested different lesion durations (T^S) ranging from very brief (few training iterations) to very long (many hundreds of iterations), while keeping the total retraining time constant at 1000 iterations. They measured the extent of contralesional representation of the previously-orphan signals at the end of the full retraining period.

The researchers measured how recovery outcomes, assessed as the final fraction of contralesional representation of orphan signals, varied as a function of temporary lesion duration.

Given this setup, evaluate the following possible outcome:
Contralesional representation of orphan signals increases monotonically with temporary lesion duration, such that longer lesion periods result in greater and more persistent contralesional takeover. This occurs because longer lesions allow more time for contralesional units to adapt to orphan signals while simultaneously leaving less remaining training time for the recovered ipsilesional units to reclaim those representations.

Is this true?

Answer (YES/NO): NO